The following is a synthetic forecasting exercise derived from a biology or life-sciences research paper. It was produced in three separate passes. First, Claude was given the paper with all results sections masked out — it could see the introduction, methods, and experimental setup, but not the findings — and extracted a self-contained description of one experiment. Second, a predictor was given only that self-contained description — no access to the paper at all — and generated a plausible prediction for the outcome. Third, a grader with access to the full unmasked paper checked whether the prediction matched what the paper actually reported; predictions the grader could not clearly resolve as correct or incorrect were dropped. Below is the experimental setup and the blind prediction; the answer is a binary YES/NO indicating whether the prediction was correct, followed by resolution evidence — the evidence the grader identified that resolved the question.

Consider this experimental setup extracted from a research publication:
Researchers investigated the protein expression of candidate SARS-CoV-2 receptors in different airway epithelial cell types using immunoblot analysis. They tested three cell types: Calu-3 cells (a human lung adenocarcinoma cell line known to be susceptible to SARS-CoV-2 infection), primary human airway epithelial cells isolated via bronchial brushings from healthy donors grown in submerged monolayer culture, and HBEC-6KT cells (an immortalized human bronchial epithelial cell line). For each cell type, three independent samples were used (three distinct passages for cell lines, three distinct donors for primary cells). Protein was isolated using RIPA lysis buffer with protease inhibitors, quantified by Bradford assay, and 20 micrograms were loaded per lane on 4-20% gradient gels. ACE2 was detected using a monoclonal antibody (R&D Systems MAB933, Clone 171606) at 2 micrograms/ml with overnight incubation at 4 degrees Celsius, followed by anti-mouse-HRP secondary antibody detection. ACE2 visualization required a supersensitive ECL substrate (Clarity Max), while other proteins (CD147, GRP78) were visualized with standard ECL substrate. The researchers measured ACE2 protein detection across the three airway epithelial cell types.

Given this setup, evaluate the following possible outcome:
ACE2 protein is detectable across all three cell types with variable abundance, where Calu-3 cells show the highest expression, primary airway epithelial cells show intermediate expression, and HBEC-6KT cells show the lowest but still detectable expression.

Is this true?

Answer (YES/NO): NO